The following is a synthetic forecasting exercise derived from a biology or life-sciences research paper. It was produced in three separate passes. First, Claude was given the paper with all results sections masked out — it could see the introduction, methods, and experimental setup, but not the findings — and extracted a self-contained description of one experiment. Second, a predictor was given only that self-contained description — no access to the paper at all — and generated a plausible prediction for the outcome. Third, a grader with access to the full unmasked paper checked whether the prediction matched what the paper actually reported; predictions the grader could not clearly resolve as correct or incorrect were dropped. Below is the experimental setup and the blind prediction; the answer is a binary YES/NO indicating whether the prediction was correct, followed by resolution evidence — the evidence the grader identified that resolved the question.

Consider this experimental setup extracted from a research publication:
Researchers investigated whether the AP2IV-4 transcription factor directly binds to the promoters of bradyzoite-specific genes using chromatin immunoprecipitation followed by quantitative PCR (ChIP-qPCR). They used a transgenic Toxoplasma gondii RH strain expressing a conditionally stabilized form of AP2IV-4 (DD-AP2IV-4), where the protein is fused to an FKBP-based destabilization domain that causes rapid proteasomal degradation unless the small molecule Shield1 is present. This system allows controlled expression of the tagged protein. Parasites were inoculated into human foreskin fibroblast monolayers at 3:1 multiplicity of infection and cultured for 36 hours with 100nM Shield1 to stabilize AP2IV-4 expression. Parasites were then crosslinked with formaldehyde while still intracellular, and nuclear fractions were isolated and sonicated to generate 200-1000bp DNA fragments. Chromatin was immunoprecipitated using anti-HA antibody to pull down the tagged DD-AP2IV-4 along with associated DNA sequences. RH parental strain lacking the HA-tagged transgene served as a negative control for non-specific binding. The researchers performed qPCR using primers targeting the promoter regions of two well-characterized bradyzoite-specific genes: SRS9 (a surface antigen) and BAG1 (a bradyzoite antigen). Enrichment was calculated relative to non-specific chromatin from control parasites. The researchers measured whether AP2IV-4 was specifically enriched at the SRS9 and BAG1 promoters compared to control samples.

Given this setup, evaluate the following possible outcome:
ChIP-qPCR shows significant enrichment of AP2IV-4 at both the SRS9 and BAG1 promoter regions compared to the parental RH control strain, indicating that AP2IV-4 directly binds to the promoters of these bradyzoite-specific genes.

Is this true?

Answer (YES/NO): NO